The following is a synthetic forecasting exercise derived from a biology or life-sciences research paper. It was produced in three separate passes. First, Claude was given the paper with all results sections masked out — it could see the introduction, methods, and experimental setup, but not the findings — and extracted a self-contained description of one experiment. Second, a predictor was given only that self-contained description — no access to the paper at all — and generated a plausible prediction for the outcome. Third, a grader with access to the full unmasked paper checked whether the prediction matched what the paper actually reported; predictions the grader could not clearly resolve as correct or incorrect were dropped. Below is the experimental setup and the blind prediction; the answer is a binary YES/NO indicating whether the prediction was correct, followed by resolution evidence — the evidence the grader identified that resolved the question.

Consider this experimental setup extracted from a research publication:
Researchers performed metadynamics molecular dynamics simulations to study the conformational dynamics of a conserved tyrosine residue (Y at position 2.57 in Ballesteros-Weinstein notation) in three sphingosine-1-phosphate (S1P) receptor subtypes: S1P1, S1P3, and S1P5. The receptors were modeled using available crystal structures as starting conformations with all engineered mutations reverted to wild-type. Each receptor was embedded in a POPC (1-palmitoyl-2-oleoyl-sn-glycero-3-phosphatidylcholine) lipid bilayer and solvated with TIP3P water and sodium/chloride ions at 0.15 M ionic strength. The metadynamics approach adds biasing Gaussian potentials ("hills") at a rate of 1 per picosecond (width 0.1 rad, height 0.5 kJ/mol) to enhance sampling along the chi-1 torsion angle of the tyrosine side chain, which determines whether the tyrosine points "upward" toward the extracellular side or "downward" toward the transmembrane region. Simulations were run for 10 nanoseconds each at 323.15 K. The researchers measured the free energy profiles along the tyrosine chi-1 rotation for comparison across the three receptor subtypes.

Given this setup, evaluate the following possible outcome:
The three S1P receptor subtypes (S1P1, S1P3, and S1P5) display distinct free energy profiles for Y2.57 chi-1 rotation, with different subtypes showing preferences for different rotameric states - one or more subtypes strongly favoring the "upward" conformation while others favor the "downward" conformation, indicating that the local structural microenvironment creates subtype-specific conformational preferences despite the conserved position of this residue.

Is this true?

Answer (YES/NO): YES